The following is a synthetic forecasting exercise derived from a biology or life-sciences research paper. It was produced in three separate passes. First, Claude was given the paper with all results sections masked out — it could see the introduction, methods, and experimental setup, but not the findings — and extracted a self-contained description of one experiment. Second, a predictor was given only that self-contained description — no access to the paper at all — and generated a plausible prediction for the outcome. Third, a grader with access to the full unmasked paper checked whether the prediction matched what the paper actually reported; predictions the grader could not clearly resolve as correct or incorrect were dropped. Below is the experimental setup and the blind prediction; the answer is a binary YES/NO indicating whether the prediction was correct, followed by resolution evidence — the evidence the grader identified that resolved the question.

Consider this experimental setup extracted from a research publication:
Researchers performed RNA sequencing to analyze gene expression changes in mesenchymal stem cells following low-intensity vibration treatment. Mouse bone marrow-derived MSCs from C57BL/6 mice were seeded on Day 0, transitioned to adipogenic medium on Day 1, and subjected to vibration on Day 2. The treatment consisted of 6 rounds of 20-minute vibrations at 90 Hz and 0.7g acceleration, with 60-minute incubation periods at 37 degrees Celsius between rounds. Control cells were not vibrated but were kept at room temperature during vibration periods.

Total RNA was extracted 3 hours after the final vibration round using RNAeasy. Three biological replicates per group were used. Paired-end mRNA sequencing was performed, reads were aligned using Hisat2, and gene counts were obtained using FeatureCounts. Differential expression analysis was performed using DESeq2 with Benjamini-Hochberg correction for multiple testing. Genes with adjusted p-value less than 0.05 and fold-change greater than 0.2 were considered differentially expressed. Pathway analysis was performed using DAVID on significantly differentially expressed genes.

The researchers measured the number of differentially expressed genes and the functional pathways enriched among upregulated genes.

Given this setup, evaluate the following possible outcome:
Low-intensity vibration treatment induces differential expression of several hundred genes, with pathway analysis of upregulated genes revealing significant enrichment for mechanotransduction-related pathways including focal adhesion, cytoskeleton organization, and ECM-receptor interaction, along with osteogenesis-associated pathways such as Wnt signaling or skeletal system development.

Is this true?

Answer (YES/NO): NO